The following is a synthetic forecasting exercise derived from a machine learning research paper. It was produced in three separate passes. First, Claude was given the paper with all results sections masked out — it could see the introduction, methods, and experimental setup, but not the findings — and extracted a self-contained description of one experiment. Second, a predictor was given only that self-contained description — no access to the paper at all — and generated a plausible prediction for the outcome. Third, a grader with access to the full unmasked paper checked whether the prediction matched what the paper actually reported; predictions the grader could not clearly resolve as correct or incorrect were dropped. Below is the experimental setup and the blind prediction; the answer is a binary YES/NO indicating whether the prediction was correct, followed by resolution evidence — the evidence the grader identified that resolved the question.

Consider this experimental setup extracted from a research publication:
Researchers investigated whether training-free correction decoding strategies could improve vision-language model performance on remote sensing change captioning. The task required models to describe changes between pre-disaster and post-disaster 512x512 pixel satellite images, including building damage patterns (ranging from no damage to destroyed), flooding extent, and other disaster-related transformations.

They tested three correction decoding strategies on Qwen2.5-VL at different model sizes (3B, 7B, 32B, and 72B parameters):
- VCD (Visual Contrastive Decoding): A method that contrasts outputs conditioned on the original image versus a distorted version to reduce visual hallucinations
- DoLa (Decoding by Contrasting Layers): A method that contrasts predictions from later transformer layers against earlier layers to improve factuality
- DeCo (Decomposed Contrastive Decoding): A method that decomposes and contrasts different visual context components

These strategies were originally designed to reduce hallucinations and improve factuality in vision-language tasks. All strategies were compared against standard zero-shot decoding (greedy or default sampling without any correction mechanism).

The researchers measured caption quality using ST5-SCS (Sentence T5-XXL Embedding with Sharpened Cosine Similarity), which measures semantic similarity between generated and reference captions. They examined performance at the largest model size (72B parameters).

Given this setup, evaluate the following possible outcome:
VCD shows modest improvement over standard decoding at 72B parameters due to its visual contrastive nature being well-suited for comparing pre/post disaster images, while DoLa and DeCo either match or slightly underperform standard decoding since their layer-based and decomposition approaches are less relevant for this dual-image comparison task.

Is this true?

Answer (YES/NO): NO